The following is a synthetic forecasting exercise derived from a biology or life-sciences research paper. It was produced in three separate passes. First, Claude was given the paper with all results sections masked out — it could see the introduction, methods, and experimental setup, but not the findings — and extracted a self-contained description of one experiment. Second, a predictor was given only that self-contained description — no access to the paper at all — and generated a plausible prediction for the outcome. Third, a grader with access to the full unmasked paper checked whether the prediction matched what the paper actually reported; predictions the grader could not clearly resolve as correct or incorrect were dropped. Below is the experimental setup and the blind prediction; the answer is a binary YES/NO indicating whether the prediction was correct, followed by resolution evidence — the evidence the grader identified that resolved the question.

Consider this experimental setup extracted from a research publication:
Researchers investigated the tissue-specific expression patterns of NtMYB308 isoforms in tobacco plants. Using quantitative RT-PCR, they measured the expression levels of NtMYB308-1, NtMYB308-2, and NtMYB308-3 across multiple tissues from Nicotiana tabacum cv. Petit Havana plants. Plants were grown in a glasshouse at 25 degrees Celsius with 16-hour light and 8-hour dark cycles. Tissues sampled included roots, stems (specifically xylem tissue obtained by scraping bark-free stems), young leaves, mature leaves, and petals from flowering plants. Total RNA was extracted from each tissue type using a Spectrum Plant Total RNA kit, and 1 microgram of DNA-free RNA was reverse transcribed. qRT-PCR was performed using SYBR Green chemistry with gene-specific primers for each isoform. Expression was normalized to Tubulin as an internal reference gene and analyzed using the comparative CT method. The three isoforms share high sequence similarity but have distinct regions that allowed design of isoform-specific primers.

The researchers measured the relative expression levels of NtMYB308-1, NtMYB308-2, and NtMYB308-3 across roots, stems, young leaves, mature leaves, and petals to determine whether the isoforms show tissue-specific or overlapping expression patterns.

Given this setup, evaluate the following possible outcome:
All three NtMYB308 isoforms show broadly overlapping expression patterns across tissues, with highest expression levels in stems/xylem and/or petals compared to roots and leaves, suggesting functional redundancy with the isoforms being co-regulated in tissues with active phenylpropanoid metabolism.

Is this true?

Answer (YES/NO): NO